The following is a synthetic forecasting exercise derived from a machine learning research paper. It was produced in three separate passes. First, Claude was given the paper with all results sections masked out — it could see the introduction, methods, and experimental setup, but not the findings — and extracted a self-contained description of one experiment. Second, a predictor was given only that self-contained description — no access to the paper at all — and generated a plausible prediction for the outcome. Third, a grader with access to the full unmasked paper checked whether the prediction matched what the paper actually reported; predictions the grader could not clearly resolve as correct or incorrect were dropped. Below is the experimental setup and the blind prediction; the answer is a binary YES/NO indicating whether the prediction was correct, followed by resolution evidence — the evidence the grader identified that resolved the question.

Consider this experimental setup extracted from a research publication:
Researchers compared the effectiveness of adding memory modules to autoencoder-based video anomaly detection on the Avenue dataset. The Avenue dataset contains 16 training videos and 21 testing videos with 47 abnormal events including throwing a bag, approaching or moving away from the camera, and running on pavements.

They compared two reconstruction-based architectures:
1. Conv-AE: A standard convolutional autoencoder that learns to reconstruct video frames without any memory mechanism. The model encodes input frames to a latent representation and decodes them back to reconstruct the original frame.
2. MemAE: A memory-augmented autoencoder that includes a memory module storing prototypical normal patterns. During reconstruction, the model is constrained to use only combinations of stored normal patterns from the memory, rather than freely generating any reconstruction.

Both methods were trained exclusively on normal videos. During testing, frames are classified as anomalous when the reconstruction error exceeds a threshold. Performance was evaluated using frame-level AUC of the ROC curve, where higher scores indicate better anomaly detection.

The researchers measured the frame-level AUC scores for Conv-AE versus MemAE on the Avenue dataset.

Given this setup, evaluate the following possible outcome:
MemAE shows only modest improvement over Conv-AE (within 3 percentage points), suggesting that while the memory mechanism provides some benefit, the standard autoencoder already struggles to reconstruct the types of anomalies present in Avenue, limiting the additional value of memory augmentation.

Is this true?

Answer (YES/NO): NO